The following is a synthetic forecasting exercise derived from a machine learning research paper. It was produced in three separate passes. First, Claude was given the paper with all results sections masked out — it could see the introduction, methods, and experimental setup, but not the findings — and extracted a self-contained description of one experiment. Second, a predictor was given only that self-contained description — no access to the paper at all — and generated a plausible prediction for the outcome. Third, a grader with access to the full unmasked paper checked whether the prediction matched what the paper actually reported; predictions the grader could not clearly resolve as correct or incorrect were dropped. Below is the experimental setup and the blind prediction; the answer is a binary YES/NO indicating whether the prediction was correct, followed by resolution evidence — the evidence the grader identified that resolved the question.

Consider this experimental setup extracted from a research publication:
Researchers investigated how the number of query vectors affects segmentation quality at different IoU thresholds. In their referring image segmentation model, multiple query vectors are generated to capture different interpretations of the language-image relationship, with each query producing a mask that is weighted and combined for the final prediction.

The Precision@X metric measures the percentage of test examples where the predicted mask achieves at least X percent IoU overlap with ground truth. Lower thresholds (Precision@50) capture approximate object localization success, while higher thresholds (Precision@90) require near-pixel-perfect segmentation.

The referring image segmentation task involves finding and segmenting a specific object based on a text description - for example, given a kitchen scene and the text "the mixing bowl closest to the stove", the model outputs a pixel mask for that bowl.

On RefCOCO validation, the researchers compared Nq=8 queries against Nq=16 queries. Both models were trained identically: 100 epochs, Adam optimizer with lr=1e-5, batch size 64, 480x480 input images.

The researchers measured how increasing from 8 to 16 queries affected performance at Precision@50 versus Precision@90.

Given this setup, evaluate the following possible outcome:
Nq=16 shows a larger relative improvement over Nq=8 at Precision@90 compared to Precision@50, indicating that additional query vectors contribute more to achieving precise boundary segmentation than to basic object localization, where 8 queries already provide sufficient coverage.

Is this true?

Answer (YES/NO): NO